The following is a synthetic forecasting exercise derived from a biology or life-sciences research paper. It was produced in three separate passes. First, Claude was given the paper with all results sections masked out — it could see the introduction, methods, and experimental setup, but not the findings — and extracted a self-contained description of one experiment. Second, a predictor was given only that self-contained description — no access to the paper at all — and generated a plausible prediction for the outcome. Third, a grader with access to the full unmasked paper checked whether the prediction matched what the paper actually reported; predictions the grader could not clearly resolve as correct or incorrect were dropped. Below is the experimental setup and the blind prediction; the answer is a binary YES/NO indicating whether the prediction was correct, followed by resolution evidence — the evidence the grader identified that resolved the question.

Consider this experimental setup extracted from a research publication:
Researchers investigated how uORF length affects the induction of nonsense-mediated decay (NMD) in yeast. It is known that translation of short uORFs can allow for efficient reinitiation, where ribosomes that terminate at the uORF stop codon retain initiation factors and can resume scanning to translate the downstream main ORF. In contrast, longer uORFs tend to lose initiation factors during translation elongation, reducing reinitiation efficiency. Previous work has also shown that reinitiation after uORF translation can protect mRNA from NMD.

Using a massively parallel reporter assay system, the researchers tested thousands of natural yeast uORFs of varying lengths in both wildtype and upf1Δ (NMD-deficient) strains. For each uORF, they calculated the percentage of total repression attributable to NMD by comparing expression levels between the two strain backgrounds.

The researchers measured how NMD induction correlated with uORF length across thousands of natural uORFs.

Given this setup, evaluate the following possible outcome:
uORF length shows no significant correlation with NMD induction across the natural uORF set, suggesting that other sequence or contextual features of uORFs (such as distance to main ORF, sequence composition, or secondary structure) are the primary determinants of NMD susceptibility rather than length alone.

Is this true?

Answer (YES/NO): NO